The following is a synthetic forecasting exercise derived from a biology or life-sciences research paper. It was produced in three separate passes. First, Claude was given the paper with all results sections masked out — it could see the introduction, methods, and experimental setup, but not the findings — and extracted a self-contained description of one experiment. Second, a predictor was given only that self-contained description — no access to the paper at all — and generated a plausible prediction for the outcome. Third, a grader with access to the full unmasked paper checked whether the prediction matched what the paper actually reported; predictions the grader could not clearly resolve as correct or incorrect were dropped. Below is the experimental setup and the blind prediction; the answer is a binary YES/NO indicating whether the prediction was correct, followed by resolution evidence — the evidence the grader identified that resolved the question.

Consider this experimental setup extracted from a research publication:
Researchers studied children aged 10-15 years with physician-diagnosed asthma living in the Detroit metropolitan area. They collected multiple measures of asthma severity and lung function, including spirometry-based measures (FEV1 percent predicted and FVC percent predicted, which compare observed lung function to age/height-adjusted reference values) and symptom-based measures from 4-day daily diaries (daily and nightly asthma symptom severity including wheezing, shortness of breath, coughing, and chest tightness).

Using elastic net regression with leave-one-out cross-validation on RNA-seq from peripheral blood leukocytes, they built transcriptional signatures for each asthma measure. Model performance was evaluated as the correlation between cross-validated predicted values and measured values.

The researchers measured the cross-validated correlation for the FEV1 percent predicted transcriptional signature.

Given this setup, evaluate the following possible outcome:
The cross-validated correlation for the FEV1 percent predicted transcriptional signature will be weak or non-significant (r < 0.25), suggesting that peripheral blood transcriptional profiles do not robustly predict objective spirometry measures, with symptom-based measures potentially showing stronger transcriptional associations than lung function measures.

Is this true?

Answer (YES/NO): NO